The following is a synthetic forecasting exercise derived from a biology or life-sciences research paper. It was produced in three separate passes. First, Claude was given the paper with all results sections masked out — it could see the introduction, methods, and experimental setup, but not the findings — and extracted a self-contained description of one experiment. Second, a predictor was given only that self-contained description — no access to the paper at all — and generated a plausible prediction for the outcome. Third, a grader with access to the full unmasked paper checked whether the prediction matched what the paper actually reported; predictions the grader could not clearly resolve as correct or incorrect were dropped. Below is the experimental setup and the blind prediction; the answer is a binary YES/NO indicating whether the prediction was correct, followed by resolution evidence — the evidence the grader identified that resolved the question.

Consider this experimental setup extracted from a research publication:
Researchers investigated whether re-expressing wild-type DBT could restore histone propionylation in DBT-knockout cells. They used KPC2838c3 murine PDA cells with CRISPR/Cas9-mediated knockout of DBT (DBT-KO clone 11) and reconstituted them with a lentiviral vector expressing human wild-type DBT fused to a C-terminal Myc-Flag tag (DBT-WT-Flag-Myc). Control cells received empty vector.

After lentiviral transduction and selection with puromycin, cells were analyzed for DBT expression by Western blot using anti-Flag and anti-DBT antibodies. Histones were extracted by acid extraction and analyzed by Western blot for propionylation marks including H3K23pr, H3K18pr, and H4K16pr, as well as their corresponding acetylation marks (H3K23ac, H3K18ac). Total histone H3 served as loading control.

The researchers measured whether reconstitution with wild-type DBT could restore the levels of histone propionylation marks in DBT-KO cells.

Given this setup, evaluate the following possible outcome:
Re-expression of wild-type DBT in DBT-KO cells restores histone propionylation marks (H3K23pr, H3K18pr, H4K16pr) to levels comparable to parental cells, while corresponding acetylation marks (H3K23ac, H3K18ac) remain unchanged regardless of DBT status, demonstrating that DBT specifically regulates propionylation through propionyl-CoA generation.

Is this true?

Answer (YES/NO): YES